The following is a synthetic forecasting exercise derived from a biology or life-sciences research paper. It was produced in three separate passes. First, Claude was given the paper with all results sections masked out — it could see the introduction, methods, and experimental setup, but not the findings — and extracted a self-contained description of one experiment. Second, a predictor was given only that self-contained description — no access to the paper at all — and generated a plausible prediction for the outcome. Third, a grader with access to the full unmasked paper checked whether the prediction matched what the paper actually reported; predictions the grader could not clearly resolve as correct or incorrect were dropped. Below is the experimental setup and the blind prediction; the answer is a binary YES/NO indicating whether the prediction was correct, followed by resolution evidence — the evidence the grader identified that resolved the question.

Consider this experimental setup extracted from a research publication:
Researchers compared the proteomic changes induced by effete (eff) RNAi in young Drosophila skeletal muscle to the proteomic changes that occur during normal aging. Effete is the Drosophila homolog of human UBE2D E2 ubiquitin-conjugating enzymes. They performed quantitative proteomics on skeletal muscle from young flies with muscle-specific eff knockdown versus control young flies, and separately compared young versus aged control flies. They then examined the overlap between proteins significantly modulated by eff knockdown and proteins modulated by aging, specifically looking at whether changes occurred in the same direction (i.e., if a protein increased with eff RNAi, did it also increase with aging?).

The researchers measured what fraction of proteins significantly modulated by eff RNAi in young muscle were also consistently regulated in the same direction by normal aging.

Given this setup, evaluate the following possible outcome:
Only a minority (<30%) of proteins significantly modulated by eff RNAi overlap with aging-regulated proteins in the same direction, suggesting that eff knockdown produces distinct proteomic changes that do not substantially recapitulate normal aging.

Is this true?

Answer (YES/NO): NO